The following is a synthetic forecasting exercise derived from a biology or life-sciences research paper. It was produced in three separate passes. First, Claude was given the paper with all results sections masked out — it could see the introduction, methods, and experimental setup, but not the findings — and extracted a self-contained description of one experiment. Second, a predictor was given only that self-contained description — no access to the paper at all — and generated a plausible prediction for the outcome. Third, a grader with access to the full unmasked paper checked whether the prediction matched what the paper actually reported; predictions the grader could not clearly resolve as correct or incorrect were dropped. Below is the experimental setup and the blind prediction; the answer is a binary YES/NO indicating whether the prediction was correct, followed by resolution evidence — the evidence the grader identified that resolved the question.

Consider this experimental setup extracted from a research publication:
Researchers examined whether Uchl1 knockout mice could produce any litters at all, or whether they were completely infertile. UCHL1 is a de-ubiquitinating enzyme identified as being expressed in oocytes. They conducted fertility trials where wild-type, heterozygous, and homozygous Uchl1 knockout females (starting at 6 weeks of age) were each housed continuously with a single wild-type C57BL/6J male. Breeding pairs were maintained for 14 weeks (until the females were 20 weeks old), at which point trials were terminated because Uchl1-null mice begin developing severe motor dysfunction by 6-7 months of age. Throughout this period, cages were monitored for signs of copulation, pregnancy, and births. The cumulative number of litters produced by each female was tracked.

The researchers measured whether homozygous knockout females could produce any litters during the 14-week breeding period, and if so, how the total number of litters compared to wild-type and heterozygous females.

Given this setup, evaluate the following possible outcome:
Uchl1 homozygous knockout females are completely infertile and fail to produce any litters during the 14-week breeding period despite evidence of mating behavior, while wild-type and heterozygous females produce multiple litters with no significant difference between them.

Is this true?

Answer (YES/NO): NO